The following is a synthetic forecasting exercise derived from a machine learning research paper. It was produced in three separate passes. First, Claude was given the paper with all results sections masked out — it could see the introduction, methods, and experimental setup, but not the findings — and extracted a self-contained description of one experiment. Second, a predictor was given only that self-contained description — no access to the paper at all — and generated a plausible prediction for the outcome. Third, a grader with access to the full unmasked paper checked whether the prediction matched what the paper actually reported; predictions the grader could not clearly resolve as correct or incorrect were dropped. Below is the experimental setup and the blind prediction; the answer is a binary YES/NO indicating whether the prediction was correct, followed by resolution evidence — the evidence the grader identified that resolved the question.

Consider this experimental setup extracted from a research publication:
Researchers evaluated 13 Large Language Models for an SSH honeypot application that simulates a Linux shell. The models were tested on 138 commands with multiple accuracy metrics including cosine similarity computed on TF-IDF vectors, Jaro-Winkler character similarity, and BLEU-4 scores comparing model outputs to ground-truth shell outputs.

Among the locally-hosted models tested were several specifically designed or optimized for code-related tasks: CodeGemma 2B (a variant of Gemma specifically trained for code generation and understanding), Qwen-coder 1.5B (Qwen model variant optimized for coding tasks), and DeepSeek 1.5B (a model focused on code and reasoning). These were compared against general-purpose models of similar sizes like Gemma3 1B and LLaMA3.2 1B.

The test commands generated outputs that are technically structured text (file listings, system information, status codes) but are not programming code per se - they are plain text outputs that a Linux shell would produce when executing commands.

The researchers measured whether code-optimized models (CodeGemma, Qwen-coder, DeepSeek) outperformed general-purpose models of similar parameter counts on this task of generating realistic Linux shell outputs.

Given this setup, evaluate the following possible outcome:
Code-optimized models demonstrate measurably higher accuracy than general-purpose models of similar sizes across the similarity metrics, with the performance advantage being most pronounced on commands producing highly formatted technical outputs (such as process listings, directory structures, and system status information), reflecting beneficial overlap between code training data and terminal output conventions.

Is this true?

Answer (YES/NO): NO